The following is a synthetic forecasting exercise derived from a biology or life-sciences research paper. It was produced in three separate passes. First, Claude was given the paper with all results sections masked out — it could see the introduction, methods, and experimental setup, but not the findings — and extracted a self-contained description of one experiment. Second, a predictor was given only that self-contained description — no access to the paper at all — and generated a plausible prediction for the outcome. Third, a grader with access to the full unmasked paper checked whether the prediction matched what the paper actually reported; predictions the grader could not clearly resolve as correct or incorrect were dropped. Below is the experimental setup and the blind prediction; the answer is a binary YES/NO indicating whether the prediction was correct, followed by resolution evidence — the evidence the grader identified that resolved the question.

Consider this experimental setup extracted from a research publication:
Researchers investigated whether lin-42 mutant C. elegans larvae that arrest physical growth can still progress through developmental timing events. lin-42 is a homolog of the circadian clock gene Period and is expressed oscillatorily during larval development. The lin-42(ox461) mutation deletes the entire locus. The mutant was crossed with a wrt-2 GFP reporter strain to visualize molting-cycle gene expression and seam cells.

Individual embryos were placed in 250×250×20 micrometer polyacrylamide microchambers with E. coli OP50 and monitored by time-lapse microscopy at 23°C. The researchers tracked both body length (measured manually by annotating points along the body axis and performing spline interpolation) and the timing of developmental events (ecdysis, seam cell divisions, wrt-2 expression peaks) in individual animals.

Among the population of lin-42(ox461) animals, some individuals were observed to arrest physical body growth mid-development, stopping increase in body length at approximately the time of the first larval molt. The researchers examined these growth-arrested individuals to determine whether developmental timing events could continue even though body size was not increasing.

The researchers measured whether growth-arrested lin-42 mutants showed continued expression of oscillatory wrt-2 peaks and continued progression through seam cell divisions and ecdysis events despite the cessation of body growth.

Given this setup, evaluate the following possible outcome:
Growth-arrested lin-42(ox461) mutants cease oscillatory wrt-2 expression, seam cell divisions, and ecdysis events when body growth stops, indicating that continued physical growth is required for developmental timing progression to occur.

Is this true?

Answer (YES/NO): NO